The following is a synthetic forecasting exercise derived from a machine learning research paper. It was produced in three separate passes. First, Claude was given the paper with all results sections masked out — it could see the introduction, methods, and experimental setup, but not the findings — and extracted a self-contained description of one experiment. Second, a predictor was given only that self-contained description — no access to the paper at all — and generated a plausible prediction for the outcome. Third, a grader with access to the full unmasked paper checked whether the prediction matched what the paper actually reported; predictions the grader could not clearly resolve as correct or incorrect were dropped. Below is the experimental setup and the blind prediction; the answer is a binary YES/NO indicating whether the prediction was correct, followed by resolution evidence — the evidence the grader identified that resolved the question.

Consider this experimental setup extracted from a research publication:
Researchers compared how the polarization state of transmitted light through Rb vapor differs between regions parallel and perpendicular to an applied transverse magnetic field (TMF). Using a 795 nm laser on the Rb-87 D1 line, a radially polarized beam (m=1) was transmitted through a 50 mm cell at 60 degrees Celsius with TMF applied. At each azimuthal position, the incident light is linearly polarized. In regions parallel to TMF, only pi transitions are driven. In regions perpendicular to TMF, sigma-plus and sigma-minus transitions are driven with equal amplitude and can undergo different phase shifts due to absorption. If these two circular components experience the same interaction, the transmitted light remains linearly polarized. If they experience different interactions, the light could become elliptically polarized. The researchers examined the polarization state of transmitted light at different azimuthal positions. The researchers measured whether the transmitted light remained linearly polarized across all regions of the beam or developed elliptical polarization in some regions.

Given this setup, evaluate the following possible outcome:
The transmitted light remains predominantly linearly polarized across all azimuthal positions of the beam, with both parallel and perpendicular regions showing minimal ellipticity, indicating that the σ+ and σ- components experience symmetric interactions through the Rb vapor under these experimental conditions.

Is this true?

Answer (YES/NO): YES